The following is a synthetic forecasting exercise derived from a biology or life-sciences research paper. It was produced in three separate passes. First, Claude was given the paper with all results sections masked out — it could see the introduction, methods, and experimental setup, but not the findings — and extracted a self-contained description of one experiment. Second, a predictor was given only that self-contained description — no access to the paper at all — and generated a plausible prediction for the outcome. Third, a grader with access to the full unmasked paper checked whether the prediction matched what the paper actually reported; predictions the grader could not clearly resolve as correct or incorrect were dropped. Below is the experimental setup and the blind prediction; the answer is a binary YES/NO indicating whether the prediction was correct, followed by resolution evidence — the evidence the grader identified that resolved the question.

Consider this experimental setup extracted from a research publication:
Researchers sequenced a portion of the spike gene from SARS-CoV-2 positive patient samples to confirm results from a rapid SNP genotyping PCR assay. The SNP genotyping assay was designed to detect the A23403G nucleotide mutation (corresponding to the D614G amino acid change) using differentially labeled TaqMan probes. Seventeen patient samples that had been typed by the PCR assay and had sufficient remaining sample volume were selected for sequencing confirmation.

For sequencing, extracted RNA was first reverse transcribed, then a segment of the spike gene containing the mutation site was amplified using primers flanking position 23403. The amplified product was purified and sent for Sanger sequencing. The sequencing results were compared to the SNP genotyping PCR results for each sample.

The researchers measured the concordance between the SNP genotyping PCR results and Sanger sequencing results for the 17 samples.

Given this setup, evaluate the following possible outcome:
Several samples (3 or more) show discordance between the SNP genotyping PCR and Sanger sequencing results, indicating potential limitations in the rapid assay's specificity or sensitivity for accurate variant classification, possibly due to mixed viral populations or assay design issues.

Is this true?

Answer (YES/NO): NO